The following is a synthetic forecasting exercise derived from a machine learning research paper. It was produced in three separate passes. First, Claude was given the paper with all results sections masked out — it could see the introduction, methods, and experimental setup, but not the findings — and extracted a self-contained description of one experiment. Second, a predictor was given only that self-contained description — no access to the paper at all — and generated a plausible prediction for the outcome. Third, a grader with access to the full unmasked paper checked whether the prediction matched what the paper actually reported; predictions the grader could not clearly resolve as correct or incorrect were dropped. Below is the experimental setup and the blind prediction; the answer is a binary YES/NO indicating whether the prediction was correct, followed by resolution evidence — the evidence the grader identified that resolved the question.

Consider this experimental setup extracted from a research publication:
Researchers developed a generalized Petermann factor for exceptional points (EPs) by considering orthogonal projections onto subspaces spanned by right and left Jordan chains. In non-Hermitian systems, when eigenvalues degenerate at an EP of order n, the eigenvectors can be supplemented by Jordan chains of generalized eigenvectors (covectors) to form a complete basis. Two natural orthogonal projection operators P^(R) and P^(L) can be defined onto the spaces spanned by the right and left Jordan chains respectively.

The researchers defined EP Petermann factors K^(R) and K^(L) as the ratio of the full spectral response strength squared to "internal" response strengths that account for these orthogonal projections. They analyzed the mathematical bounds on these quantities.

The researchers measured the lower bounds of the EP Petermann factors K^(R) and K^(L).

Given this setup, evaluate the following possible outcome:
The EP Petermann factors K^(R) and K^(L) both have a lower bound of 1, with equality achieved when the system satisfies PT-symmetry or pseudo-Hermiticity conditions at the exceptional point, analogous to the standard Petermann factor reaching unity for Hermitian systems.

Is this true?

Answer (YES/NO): NO